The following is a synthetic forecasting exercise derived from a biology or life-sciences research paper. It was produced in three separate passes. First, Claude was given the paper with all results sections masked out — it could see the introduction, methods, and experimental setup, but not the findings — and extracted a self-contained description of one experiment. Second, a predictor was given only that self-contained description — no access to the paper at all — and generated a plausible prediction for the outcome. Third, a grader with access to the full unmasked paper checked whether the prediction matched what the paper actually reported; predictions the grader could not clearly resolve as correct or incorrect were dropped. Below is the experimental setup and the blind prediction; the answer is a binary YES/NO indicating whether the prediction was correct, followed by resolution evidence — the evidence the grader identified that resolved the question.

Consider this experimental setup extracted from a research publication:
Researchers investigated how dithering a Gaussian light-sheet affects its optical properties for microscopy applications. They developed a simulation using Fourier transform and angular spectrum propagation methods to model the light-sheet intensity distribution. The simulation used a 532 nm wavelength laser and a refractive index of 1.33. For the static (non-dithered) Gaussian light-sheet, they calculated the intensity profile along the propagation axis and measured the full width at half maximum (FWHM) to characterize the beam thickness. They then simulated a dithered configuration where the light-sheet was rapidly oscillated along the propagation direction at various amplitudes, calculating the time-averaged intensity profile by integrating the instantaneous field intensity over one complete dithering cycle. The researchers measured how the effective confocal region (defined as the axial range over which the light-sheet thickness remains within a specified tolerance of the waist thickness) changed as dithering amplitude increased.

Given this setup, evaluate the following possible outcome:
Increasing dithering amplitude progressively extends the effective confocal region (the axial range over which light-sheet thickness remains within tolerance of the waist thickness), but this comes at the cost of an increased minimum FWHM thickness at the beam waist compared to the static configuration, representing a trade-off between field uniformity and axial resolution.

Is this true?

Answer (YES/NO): YES